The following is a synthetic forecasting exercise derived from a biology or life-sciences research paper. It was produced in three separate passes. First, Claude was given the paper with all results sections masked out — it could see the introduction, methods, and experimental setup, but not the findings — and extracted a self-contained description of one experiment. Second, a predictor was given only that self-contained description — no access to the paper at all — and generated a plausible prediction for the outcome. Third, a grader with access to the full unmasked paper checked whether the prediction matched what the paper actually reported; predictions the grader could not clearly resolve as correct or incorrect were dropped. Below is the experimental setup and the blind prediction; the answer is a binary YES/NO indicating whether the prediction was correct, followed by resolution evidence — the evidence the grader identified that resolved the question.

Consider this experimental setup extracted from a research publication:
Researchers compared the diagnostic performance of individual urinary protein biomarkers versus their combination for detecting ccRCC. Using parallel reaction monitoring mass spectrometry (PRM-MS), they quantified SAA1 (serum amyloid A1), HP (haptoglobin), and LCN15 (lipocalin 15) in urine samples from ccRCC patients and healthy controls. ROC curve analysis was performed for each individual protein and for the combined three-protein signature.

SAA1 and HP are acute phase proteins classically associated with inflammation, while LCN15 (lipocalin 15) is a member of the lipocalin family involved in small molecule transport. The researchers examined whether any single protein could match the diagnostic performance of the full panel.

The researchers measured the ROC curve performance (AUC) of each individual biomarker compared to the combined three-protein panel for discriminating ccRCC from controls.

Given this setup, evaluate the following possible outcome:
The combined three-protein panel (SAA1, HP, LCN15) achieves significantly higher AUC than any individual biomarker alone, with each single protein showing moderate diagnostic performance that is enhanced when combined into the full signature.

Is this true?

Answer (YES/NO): NO